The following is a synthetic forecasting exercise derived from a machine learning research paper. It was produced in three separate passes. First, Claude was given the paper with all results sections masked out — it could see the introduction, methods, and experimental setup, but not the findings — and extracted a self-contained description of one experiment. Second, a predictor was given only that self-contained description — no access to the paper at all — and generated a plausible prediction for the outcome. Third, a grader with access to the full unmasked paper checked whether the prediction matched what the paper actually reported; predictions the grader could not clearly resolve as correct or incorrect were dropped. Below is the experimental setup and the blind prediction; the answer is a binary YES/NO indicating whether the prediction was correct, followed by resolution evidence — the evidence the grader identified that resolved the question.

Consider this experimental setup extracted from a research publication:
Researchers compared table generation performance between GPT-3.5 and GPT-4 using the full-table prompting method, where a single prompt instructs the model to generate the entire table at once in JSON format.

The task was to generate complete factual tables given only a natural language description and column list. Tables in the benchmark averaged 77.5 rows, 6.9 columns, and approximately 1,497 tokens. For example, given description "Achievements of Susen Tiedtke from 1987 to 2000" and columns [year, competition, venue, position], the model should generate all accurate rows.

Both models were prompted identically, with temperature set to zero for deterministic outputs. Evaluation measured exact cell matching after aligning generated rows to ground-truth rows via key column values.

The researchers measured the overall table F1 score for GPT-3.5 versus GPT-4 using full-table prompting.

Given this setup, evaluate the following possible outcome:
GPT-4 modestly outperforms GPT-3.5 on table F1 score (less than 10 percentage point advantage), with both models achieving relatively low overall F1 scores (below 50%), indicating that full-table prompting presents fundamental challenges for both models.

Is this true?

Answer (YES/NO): YES